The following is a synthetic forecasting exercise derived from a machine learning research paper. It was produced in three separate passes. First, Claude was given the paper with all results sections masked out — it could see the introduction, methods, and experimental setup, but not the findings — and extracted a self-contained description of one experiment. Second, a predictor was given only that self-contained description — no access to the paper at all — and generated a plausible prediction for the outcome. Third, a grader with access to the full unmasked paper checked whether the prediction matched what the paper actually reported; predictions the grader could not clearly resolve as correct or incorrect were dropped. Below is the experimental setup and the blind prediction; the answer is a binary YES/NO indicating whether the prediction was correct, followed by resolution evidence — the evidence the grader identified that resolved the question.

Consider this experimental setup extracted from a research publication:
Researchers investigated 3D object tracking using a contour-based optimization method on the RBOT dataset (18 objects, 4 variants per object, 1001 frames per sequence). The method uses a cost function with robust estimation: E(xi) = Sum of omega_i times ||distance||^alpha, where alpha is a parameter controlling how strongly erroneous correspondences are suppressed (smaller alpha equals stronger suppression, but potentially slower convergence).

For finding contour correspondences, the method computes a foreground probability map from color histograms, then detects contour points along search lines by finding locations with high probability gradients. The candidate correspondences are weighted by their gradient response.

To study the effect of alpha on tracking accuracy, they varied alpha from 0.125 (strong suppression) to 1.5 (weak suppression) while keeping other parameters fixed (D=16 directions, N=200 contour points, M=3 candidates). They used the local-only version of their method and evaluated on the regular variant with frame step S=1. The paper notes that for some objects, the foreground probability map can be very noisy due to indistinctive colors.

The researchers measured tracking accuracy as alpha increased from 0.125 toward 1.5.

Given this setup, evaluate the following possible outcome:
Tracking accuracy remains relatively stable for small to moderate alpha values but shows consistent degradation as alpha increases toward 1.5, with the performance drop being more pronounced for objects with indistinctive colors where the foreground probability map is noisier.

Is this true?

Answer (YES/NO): YES